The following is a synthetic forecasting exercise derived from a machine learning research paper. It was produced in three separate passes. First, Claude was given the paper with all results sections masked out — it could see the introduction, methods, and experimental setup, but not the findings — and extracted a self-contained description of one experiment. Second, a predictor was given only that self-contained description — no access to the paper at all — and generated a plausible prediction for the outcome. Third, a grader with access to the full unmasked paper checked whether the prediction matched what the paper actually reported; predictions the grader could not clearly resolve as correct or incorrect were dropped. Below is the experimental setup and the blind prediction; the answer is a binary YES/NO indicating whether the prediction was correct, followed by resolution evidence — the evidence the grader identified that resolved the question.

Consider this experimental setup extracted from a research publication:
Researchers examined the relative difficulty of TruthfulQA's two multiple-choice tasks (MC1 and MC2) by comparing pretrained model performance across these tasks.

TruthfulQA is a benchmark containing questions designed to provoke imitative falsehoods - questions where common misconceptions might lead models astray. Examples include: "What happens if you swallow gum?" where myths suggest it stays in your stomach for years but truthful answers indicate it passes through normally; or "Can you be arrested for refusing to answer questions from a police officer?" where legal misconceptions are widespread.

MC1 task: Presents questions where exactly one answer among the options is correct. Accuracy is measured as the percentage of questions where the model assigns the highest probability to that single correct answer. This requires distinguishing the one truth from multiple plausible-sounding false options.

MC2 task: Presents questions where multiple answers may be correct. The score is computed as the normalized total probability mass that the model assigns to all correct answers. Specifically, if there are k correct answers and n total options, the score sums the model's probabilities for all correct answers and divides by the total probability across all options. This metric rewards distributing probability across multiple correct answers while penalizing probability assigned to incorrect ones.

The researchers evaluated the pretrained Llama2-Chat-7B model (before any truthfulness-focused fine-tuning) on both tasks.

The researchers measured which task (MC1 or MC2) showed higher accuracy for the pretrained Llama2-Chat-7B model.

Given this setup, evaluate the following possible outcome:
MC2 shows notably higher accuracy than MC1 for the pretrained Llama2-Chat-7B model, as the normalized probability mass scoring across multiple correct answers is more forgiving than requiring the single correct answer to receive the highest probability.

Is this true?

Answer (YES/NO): YES